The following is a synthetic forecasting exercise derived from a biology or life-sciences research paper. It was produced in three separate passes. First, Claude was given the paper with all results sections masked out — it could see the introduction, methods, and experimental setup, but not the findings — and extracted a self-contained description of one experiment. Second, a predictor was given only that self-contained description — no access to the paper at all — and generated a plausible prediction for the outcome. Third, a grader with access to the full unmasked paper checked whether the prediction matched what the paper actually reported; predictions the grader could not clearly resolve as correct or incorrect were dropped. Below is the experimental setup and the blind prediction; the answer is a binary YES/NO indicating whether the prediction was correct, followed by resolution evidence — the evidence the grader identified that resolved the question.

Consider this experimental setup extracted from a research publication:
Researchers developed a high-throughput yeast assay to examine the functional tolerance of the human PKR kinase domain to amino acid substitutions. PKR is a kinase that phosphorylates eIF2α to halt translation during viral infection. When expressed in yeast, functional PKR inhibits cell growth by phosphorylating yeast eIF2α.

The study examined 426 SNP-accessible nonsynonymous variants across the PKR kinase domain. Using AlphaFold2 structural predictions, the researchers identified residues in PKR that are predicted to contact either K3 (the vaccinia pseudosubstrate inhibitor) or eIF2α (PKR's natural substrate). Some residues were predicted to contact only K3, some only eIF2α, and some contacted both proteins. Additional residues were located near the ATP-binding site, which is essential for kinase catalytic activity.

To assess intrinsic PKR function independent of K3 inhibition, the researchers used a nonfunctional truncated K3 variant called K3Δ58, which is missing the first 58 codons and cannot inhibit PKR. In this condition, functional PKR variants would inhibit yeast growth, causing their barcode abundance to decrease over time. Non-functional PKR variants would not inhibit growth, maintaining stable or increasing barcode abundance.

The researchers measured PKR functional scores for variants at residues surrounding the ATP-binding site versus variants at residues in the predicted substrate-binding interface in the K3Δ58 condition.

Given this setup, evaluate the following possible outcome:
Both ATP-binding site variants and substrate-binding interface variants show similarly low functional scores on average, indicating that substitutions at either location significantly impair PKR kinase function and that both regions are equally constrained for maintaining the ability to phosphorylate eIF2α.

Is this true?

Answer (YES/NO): NO